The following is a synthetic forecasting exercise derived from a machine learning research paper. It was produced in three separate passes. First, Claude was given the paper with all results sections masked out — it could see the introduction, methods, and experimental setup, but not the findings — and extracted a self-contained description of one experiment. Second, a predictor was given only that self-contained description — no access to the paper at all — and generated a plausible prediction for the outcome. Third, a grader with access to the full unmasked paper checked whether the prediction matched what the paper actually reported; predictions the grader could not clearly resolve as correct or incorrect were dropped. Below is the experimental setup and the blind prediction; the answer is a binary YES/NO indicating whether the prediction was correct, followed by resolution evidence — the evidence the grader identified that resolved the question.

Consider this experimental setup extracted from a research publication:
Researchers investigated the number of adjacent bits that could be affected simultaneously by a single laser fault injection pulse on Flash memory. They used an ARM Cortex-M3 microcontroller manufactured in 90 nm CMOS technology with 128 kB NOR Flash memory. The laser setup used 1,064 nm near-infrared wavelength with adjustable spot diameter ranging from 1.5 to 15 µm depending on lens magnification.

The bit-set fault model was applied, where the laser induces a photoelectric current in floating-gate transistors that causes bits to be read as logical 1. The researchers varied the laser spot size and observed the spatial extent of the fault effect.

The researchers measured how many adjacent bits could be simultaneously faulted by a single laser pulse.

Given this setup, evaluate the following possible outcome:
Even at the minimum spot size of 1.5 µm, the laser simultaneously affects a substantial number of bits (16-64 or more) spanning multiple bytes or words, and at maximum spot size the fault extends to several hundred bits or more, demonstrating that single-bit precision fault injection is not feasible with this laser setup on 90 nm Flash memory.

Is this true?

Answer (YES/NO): NO